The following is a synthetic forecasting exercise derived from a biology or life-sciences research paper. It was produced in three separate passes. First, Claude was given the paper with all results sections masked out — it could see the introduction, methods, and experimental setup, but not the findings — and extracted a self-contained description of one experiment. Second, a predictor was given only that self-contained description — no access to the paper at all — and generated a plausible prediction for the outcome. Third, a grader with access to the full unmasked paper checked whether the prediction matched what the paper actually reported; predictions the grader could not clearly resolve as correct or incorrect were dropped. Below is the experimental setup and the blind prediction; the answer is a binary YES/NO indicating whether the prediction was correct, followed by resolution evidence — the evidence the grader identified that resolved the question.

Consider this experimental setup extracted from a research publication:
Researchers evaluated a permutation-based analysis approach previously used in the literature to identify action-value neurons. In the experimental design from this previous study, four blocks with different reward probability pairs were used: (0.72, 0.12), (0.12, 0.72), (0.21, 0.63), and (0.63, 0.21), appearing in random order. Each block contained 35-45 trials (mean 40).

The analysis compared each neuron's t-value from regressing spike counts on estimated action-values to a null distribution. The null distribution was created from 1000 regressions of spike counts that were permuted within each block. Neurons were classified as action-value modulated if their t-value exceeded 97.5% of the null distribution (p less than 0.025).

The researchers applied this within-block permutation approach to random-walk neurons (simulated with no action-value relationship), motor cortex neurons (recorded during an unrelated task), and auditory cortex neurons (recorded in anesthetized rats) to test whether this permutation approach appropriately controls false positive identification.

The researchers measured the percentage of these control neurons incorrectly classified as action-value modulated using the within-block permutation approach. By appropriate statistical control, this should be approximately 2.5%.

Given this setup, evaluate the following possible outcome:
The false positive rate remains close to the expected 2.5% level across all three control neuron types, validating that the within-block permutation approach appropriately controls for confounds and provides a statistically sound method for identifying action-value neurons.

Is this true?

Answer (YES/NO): NO